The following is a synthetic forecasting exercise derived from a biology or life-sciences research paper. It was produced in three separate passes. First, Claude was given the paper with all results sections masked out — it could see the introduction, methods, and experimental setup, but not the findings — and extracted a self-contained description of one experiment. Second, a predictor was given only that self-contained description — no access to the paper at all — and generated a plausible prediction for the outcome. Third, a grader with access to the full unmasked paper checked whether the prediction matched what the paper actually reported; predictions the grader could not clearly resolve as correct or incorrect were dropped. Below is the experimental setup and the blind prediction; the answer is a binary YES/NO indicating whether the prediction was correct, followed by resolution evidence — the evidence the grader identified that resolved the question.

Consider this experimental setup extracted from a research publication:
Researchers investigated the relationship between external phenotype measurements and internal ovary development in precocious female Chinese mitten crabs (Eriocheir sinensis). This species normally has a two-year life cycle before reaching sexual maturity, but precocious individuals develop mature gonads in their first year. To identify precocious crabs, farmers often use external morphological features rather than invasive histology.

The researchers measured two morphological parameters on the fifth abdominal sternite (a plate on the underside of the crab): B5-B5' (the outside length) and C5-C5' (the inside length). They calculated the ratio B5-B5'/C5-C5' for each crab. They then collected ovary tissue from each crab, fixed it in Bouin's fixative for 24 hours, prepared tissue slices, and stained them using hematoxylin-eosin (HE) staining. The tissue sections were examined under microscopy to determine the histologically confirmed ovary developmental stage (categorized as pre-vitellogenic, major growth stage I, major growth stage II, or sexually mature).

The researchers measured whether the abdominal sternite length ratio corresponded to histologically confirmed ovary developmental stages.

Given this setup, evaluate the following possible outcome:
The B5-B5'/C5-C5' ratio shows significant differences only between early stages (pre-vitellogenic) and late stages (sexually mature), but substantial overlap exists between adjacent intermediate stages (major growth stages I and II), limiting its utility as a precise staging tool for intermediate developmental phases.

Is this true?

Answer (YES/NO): NO